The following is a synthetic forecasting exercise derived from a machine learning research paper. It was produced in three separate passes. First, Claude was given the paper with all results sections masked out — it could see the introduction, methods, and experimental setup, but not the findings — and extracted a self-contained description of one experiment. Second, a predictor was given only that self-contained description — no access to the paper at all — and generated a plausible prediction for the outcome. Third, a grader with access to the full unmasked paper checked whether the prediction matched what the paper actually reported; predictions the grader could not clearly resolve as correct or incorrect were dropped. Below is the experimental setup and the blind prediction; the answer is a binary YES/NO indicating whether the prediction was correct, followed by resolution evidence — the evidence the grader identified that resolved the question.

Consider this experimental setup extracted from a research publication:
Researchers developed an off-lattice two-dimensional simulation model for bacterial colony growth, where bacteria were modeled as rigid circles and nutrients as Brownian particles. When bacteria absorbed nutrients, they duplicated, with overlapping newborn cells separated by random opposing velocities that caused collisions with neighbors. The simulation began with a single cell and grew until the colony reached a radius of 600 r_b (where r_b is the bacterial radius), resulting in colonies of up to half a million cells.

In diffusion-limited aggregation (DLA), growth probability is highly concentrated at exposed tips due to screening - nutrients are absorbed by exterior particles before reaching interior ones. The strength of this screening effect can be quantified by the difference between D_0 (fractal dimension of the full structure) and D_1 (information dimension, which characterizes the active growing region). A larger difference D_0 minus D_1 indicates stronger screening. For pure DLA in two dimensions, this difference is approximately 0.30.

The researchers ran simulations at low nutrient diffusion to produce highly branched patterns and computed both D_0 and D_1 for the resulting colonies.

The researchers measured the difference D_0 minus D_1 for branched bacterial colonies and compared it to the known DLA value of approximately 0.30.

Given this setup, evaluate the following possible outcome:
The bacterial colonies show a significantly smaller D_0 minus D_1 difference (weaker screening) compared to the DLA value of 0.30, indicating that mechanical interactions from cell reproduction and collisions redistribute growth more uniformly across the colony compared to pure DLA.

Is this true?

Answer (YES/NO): NO